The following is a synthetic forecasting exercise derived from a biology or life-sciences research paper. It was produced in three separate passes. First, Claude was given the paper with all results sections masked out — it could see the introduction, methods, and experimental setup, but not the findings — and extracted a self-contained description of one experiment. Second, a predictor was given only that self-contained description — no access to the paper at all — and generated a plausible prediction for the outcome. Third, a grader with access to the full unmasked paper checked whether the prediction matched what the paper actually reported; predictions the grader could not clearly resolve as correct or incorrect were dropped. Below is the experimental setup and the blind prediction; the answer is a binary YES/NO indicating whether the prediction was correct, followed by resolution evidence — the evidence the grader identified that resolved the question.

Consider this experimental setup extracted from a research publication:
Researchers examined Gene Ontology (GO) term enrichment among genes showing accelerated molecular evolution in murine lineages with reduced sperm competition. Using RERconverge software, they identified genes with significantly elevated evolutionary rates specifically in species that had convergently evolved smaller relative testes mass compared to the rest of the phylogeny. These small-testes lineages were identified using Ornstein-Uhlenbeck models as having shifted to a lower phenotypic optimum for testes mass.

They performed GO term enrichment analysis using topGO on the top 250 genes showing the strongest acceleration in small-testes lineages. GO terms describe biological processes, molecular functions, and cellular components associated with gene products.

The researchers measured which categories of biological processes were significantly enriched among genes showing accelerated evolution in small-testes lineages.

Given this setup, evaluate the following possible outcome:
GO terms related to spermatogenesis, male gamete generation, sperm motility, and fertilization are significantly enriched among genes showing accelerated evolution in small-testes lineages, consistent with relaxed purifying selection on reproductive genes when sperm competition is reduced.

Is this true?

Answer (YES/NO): YES